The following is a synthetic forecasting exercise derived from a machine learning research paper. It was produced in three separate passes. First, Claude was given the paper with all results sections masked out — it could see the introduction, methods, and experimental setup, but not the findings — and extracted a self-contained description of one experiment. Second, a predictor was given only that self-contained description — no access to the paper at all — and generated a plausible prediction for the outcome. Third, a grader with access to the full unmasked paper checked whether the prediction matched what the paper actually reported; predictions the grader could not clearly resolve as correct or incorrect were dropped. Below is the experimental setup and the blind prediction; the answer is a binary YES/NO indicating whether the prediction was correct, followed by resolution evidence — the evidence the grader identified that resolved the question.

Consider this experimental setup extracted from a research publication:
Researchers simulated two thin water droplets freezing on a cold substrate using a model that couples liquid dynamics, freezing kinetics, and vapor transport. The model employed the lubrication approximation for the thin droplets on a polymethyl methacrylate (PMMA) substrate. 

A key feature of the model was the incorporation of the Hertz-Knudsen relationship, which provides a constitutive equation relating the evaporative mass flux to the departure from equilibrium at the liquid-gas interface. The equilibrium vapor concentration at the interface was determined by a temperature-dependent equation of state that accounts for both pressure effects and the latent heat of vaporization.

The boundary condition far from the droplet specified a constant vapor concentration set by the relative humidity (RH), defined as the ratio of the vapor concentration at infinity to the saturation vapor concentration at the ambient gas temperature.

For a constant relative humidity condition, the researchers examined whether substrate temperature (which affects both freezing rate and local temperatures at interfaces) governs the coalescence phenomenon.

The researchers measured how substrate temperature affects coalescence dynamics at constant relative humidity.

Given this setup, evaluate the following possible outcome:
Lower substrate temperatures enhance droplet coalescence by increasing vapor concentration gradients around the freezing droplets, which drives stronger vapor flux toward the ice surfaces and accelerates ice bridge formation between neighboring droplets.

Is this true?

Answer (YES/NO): NO